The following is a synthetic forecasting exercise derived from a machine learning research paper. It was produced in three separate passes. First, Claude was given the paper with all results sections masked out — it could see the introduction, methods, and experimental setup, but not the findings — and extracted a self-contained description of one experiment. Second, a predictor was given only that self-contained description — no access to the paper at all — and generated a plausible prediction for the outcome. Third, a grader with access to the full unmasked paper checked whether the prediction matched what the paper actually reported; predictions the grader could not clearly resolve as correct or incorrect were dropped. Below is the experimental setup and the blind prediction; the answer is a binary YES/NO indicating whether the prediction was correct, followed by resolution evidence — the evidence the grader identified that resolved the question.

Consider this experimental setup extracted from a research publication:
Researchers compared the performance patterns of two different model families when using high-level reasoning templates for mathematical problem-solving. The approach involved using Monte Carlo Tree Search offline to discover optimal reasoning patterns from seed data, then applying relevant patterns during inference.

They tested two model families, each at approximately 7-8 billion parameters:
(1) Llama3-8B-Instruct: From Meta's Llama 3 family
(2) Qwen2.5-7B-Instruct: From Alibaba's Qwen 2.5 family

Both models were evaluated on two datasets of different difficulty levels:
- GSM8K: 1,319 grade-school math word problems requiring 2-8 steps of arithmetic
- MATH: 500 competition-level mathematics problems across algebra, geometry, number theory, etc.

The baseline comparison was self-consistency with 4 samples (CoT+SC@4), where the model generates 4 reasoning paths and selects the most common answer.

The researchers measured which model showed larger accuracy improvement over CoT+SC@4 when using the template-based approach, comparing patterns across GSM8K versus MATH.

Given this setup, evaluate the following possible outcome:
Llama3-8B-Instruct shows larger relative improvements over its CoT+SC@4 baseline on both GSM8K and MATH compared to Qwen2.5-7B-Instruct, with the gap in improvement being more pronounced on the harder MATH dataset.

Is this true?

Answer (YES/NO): YES